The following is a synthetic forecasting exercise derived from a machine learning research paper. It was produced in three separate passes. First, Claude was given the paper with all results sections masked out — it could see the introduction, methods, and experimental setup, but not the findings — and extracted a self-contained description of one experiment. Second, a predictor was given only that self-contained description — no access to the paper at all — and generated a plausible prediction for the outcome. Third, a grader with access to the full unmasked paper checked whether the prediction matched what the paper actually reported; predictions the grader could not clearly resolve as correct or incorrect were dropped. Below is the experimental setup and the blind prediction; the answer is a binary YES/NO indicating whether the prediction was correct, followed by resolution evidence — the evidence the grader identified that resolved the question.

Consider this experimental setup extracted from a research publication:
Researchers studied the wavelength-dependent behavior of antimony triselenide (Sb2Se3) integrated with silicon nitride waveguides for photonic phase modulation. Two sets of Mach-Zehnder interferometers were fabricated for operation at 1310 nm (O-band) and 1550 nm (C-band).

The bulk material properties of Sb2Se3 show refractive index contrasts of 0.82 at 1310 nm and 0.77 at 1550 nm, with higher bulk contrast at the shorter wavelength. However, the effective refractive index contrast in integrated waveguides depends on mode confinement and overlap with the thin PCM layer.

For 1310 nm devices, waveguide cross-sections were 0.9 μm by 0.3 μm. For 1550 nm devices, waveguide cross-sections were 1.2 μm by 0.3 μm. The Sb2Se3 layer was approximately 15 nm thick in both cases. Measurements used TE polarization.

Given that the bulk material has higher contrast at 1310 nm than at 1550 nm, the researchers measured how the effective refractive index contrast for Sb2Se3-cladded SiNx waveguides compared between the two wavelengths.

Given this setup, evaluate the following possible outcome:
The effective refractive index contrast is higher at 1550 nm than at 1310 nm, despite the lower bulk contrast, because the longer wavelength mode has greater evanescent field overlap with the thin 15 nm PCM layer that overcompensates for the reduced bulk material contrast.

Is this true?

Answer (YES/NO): YES